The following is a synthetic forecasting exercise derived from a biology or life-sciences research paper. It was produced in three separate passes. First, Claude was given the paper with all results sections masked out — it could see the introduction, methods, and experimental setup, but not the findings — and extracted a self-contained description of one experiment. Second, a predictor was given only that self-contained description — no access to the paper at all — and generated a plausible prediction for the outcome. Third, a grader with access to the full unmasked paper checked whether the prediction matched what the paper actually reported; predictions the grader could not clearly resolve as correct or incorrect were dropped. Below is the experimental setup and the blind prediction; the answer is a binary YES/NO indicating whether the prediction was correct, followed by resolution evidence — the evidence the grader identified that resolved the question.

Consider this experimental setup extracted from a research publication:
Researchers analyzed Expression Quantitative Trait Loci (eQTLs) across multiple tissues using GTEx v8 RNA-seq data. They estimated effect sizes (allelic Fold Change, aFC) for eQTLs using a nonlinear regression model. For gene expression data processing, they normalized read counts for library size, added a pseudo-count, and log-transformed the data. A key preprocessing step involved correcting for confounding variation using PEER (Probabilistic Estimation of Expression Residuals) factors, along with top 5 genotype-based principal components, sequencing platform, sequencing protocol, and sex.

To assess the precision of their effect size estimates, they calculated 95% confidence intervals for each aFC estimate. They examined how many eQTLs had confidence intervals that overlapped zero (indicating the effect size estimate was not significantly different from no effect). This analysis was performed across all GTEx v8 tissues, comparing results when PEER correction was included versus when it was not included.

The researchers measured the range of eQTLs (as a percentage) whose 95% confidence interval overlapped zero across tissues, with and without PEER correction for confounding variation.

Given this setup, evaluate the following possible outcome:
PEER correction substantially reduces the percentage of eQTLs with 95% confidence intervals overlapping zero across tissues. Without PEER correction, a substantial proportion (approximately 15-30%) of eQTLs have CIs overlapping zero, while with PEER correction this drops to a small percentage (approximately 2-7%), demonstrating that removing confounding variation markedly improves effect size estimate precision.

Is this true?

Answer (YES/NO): NO